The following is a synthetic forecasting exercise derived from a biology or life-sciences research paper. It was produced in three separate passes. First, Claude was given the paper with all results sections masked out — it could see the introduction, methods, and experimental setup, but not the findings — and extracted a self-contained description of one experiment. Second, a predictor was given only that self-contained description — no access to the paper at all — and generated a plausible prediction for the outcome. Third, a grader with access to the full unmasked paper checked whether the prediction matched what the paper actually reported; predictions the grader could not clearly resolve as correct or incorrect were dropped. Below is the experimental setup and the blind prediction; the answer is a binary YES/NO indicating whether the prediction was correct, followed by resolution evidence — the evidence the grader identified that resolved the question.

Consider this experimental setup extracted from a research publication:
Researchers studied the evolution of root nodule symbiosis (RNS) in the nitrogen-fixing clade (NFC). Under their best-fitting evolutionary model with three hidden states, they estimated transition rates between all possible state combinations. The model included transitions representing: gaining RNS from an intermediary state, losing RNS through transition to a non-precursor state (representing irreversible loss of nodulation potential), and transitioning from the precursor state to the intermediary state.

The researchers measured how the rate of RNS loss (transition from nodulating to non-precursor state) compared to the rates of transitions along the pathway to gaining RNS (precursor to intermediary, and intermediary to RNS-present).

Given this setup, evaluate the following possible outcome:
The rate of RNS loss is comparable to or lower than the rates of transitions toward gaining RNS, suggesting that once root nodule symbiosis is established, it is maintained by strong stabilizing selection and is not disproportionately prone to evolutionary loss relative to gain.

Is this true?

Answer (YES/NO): YES